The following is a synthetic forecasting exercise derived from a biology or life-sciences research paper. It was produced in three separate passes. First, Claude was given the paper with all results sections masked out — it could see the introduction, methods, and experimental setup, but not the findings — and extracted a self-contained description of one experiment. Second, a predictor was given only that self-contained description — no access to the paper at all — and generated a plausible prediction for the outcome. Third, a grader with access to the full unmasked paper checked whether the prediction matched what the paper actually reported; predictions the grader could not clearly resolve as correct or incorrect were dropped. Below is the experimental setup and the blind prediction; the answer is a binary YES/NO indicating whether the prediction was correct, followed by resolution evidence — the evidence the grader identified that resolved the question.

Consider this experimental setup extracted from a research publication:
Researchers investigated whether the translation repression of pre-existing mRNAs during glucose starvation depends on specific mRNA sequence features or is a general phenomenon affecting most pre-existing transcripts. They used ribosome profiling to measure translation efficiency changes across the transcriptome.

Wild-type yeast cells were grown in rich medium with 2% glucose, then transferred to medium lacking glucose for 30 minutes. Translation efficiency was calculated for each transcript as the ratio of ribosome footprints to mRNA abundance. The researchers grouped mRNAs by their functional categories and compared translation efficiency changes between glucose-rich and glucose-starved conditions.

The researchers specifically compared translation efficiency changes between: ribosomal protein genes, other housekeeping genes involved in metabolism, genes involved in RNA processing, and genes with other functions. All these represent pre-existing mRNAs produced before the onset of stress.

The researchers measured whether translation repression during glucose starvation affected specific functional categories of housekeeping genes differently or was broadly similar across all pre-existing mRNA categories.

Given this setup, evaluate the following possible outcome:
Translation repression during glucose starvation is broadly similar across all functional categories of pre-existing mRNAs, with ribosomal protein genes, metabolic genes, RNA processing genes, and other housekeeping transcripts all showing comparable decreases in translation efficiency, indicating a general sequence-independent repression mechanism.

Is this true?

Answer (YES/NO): NO